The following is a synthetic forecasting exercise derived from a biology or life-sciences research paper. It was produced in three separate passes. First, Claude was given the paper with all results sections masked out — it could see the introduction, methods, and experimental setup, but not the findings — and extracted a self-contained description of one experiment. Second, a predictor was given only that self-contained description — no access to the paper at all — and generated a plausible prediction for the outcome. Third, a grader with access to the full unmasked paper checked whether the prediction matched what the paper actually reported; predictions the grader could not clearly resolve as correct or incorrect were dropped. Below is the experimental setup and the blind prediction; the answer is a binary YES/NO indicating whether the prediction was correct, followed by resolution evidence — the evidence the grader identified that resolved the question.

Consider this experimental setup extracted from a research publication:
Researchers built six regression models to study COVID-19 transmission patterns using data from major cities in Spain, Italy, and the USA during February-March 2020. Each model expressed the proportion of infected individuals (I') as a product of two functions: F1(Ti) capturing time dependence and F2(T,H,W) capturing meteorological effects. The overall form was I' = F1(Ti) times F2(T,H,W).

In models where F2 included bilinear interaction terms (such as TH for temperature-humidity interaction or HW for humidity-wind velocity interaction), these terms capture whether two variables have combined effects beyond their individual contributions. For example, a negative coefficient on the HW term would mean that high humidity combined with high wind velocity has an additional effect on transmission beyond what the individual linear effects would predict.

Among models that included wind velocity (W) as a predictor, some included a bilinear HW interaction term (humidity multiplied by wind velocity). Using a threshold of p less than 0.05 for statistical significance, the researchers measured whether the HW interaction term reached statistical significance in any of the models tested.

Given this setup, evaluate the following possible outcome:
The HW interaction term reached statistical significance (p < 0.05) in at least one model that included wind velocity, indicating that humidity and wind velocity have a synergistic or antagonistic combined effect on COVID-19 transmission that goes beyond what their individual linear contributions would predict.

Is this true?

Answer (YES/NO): YES